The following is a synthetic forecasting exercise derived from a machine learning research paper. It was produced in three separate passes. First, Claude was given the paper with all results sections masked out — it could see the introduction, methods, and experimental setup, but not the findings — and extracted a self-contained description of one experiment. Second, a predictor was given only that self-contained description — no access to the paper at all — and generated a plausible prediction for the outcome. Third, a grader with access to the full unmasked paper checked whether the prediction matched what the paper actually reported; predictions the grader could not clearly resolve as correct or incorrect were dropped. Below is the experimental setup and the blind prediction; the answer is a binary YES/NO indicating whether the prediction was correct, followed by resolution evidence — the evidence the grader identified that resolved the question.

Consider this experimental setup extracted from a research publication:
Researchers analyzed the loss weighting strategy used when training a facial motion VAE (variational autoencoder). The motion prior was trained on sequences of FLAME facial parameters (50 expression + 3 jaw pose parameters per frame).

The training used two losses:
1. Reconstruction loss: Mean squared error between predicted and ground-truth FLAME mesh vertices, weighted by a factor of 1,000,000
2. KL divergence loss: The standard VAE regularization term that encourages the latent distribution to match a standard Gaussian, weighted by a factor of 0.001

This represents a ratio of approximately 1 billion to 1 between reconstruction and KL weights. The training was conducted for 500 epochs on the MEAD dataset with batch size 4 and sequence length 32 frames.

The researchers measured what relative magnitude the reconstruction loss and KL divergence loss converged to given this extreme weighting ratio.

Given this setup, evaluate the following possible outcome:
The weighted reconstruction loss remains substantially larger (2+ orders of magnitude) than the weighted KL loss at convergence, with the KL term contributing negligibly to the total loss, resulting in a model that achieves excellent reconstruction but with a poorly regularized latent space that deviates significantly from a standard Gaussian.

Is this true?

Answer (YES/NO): NO